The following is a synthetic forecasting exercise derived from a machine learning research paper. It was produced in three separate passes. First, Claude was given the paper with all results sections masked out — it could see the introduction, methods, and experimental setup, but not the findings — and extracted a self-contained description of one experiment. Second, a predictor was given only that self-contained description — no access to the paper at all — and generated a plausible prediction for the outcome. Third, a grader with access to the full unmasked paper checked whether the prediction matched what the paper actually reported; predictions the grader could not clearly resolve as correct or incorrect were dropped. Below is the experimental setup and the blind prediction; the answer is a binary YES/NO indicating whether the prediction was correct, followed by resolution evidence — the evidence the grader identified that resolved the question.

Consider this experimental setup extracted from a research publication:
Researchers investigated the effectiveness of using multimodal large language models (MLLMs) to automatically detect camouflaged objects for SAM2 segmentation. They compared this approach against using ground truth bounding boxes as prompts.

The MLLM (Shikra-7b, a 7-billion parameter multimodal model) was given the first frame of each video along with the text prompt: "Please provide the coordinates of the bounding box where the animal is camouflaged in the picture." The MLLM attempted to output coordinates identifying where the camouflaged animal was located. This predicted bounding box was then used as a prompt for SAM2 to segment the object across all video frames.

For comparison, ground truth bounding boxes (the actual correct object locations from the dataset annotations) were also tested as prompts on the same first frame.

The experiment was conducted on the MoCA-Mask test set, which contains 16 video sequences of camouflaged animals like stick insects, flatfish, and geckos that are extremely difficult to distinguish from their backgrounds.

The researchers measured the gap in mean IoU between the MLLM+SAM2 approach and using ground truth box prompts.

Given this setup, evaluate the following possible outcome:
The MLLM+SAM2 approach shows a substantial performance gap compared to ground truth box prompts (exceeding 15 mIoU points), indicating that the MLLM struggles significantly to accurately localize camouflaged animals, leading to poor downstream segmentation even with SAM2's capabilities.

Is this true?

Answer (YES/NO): YES